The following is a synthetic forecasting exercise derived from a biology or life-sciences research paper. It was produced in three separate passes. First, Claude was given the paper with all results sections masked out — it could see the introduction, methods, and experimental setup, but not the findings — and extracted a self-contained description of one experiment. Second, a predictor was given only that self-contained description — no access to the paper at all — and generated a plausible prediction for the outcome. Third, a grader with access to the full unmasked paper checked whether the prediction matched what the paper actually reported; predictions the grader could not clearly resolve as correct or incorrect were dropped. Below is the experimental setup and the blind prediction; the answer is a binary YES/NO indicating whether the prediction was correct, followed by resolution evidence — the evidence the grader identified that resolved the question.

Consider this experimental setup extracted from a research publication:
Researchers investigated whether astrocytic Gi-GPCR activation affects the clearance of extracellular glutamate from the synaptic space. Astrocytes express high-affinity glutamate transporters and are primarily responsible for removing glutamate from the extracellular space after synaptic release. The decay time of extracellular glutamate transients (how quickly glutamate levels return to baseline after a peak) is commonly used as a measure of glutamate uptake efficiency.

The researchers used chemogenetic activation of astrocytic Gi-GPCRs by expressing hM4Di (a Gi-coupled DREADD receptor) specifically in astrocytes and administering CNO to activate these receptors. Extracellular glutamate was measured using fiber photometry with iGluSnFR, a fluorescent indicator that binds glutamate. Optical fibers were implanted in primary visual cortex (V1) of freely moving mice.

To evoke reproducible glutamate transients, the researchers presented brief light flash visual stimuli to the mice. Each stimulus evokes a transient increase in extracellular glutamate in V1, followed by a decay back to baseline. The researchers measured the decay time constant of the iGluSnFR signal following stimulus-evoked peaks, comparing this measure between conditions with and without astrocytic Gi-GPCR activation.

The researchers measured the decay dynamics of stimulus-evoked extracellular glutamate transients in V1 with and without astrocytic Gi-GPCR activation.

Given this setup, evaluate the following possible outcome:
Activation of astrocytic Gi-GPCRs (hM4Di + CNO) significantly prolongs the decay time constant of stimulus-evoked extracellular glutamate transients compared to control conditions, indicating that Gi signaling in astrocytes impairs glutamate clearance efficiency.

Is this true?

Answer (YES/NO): NO